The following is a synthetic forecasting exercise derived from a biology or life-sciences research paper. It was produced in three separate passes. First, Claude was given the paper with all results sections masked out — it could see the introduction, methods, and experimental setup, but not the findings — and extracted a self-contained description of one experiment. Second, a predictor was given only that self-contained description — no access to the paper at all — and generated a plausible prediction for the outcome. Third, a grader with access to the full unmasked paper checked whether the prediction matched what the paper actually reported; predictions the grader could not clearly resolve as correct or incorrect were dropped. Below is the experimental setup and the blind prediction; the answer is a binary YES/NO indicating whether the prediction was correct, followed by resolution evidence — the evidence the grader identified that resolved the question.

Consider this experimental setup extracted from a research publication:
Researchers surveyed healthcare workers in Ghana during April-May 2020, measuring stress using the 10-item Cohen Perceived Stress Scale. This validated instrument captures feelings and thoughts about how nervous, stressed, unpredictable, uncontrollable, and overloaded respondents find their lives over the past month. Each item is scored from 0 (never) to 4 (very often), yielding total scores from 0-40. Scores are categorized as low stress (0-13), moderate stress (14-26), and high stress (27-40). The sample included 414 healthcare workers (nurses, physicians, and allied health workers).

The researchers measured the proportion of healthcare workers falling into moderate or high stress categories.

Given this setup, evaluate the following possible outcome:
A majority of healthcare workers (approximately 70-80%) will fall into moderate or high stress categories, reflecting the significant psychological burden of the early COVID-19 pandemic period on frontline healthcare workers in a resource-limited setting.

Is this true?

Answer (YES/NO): NO